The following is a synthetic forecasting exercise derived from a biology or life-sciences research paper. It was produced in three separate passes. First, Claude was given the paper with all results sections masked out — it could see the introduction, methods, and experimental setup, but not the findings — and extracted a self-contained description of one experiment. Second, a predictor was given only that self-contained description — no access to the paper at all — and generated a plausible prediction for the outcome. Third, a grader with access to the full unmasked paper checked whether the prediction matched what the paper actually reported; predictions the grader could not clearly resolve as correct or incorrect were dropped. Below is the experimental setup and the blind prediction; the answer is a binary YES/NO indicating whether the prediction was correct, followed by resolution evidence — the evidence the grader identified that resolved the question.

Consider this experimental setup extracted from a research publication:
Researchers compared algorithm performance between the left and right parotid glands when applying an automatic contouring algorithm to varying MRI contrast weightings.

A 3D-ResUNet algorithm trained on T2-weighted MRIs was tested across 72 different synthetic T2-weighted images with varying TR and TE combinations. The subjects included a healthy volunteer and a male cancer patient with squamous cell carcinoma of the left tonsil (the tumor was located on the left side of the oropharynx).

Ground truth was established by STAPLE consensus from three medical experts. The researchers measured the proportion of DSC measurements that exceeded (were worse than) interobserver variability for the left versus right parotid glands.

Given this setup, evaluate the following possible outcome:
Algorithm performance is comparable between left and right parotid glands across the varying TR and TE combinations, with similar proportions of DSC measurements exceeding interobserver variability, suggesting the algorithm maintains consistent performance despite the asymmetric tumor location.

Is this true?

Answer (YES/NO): NO